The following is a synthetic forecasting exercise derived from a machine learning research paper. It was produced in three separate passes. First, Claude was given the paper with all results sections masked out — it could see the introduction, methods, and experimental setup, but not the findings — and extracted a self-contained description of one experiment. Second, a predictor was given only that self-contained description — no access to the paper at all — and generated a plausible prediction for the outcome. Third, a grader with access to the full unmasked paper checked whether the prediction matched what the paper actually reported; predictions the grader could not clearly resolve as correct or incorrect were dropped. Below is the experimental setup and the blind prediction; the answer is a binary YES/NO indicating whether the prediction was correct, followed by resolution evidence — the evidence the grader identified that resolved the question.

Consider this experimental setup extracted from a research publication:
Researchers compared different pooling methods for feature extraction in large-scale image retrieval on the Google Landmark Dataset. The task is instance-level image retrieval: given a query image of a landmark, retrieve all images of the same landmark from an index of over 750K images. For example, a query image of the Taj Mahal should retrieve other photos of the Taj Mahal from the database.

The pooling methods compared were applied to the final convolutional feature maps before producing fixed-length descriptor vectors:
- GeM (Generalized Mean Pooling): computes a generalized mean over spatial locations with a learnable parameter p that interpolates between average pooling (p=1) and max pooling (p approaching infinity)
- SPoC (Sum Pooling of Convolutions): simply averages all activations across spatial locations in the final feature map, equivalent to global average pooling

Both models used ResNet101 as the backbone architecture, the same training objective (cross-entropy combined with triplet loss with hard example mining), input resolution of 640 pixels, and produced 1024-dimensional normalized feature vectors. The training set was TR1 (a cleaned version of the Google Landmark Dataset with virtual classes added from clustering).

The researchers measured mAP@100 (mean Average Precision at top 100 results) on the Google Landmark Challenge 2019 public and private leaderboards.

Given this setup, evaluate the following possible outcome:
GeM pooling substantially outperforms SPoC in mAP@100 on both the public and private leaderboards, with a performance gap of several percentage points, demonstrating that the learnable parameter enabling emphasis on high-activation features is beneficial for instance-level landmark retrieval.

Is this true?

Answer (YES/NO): NO